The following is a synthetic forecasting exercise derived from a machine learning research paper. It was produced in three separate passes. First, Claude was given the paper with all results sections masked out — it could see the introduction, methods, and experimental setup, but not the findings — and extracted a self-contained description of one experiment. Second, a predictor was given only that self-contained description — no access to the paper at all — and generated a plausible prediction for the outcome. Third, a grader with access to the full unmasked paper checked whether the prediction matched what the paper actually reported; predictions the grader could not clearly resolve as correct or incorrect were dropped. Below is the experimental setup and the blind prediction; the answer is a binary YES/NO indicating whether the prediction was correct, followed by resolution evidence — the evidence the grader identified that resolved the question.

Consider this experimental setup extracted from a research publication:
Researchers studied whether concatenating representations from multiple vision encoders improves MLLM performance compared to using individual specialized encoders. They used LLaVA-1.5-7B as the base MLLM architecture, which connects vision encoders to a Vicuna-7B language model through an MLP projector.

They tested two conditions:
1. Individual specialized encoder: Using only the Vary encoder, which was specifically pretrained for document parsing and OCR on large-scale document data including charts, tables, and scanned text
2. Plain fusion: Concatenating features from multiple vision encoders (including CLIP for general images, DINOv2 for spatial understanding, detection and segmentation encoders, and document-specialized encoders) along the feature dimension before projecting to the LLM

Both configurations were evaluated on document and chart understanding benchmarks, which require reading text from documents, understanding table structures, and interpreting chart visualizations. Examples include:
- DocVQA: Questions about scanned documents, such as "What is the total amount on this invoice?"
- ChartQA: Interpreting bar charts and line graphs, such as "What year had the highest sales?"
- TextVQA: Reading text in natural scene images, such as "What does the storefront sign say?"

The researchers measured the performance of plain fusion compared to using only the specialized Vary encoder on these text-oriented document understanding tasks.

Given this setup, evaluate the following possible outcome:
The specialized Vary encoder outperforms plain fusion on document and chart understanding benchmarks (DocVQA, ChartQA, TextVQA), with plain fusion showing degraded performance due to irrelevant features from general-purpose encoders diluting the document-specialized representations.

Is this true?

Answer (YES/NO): YES